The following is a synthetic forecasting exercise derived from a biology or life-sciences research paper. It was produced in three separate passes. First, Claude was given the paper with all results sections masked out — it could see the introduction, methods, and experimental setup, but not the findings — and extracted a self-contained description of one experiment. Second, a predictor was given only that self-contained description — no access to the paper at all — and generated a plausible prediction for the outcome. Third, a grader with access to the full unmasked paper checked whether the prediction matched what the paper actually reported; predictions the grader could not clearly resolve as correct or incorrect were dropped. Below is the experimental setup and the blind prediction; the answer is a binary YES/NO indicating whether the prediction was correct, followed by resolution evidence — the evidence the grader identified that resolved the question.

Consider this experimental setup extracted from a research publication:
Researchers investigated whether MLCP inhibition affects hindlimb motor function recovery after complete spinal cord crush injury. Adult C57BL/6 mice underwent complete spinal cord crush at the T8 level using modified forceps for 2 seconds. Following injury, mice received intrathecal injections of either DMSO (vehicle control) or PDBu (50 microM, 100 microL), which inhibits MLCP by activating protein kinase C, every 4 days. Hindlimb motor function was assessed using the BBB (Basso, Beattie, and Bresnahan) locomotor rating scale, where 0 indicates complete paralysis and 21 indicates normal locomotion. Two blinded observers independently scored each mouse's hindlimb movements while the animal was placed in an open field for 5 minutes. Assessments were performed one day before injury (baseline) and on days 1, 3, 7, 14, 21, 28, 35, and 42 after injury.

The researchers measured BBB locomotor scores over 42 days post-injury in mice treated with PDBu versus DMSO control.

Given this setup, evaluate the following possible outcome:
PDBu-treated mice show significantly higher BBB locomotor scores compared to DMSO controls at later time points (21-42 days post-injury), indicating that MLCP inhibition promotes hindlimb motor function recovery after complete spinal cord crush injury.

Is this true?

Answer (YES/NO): NO